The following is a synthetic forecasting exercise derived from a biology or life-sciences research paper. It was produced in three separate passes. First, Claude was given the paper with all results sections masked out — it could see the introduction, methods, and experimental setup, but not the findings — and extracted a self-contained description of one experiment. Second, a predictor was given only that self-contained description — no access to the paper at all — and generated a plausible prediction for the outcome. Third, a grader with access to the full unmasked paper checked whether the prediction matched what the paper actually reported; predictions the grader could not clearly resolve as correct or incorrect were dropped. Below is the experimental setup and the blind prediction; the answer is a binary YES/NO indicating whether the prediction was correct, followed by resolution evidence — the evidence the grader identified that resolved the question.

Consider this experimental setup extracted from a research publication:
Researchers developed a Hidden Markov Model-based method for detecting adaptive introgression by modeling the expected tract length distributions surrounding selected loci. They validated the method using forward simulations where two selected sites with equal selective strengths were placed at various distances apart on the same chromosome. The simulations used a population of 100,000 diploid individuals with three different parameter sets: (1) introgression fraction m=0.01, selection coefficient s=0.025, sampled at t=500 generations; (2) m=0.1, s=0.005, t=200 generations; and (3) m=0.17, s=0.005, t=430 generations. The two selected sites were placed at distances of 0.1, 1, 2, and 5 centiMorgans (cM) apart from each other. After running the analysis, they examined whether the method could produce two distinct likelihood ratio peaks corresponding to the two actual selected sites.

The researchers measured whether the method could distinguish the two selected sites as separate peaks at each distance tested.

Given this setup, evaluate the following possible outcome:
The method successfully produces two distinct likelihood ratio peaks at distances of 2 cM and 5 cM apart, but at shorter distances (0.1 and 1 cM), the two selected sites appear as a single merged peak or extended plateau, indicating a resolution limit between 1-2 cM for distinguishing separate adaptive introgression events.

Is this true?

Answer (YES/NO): YES